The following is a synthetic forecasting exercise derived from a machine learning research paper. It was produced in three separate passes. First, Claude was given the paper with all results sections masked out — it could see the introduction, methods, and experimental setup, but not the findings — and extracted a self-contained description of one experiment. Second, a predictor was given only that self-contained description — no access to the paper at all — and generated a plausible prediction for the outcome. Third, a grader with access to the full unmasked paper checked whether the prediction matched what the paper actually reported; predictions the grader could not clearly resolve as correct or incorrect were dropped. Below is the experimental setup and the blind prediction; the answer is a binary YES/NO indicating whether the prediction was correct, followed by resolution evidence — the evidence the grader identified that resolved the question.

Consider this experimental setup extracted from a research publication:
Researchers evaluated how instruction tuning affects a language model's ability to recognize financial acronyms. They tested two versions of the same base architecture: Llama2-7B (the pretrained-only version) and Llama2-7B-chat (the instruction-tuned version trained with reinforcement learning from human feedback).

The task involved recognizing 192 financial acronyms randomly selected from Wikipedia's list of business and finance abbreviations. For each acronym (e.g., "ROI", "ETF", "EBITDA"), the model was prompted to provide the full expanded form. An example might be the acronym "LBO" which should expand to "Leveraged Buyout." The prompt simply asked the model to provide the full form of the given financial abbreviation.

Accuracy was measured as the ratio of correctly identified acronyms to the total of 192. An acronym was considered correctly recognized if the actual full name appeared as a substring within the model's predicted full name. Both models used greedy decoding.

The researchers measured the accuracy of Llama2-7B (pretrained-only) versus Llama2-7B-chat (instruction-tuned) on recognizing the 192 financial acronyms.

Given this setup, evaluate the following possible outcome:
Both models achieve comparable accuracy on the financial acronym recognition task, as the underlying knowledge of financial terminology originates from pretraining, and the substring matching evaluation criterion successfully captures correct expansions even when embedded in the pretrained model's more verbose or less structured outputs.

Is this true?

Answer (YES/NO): NO